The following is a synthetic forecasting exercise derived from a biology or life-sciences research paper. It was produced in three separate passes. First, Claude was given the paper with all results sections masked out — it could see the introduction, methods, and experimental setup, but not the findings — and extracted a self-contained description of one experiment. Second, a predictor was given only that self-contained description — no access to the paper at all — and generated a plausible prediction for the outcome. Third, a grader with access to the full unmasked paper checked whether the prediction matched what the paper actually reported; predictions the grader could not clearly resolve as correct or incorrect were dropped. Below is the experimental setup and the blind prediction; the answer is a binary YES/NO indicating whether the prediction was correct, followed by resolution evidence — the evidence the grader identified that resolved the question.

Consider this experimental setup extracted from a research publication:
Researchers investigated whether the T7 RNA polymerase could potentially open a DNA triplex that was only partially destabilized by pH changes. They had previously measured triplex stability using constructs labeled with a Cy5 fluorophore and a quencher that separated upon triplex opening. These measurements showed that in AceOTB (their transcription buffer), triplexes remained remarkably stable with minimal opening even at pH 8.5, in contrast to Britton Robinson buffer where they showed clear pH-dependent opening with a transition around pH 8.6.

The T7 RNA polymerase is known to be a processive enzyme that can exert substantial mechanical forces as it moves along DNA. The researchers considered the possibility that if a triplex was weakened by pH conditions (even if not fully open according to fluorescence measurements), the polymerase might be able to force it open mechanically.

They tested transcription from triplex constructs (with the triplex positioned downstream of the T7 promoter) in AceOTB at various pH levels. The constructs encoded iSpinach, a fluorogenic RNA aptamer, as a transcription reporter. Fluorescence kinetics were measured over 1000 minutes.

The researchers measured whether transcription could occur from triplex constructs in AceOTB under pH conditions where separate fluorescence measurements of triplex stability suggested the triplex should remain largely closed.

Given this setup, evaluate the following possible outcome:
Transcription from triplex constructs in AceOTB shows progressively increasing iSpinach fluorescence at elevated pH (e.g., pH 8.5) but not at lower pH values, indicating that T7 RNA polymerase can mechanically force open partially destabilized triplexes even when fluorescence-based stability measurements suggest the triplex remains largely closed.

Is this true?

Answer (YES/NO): YES